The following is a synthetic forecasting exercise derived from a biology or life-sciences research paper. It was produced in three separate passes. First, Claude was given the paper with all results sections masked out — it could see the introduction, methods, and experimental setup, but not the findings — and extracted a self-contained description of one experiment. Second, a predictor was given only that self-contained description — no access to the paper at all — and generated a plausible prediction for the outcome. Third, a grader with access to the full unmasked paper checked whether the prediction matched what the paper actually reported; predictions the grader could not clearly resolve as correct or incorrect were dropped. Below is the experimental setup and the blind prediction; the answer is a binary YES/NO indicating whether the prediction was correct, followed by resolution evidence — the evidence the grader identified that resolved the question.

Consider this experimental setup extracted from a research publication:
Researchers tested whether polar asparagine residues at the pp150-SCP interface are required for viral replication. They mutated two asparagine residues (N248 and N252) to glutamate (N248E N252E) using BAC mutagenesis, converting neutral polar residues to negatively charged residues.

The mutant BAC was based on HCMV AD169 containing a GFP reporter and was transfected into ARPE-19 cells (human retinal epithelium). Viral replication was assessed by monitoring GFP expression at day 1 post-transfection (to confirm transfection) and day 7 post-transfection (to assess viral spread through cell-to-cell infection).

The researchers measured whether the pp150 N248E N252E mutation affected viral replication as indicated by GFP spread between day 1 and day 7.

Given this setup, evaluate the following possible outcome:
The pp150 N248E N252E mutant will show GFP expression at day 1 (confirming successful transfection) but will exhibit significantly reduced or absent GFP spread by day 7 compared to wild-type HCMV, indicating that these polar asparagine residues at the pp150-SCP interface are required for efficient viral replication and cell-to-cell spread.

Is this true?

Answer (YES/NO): YES